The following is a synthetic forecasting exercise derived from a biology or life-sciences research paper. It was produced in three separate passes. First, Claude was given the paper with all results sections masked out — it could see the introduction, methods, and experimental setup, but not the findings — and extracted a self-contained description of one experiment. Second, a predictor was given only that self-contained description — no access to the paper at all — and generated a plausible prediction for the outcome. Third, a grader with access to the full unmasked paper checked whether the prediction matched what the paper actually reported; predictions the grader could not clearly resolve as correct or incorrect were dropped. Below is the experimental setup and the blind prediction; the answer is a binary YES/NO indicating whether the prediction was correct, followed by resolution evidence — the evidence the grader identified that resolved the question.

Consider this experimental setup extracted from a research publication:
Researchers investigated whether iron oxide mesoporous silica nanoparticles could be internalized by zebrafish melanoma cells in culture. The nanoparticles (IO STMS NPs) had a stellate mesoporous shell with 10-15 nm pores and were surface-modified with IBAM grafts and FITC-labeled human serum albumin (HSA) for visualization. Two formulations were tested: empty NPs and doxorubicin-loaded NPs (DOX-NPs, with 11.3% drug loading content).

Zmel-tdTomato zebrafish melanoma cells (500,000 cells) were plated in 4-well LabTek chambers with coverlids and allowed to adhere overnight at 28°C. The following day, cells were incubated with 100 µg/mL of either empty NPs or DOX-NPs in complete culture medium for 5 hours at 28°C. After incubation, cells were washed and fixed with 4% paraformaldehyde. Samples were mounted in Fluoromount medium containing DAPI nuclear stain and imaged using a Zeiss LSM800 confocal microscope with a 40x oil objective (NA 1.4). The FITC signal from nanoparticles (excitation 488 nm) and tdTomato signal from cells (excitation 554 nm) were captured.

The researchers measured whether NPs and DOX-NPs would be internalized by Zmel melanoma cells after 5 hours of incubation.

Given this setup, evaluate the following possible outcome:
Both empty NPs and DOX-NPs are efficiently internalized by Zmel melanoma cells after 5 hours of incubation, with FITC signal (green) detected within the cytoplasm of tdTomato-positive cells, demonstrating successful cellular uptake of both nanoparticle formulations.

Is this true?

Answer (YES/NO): NO